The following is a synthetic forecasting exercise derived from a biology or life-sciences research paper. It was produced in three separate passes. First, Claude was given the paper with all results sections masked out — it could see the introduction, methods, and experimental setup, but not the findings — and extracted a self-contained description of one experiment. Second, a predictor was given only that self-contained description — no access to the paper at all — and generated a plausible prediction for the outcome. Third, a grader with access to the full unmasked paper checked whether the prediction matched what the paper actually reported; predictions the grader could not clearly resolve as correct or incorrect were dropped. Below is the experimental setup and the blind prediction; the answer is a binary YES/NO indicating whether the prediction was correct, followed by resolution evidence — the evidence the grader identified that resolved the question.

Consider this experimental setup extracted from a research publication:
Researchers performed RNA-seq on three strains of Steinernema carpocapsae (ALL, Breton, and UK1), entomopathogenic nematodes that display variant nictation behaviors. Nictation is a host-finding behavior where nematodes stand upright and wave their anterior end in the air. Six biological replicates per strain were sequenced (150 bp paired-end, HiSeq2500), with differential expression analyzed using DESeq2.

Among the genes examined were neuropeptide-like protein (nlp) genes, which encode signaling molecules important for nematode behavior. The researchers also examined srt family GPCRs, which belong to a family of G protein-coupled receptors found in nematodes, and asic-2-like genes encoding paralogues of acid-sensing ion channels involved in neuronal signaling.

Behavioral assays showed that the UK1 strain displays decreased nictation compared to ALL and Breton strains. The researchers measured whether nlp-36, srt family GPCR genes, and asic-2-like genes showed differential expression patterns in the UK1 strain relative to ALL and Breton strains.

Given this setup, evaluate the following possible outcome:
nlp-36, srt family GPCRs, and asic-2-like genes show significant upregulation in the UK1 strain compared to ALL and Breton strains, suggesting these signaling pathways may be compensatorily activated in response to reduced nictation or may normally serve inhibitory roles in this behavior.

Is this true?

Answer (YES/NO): NO